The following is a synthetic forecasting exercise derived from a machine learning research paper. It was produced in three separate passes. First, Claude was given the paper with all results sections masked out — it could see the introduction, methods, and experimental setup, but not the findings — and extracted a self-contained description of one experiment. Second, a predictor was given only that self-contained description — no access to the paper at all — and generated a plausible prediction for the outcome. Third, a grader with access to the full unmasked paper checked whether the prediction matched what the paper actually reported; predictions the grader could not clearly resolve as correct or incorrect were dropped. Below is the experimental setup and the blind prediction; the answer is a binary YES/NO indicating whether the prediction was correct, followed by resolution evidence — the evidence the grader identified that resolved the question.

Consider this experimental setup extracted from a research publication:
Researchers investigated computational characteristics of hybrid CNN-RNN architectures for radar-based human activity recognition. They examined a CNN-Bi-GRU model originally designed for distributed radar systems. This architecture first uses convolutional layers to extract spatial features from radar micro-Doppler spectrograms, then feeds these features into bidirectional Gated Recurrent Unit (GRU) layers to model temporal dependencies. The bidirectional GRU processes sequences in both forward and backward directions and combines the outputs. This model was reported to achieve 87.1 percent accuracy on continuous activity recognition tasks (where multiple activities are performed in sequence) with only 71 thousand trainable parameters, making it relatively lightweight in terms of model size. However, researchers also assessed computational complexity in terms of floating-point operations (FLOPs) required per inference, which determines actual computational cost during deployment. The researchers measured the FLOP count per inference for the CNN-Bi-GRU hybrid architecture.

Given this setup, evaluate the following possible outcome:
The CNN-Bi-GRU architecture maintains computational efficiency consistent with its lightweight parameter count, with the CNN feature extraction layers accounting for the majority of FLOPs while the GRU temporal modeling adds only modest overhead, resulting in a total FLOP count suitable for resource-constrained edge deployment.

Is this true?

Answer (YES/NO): NO